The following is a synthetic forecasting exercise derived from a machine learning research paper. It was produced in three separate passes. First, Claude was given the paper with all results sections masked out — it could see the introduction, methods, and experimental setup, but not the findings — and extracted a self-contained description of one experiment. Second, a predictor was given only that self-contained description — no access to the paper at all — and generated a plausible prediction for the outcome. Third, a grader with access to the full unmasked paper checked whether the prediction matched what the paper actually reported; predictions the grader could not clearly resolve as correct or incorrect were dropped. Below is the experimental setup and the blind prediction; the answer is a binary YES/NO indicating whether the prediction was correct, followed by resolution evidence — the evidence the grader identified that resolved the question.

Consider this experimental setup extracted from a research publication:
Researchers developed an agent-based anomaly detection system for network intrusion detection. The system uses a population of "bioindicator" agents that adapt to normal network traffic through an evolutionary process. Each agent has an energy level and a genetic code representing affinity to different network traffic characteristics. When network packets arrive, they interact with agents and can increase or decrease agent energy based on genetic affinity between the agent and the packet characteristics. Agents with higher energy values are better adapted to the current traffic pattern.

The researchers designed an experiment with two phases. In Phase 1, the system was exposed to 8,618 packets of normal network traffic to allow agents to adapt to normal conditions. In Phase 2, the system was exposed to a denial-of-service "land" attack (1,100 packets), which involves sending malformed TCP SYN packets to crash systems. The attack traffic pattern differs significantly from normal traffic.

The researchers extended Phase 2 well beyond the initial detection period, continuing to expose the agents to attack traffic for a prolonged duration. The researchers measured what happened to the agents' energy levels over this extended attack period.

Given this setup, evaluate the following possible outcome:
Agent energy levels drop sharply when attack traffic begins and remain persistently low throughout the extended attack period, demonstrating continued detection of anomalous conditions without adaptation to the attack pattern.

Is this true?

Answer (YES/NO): NO